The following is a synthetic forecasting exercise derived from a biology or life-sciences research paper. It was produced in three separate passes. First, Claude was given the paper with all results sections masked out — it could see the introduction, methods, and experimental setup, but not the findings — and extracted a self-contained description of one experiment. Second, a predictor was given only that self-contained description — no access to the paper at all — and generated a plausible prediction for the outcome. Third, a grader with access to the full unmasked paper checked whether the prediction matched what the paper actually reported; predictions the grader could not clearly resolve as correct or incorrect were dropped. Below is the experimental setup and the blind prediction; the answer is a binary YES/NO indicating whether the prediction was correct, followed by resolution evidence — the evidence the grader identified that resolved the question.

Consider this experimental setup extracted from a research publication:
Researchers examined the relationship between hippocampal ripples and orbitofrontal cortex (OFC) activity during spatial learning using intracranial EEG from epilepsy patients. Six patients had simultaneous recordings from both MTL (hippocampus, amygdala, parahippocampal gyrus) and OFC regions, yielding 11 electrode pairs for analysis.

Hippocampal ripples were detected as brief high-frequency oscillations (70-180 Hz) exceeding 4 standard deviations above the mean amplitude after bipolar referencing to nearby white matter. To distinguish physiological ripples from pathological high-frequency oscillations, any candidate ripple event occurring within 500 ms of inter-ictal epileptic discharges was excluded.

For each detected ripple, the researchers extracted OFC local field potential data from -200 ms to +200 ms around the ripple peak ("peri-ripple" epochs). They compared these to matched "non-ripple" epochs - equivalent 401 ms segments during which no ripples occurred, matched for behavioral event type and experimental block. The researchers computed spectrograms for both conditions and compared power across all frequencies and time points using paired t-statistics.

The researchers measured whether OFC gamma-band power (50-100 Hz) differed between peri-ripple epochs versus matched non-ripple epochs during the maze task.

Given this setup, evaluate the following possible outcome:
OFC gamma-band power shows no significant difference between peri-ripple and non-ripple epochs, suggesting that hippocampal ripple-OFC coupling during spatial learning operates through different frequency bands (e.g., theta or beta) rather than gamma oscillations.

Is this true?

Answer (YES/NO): NO